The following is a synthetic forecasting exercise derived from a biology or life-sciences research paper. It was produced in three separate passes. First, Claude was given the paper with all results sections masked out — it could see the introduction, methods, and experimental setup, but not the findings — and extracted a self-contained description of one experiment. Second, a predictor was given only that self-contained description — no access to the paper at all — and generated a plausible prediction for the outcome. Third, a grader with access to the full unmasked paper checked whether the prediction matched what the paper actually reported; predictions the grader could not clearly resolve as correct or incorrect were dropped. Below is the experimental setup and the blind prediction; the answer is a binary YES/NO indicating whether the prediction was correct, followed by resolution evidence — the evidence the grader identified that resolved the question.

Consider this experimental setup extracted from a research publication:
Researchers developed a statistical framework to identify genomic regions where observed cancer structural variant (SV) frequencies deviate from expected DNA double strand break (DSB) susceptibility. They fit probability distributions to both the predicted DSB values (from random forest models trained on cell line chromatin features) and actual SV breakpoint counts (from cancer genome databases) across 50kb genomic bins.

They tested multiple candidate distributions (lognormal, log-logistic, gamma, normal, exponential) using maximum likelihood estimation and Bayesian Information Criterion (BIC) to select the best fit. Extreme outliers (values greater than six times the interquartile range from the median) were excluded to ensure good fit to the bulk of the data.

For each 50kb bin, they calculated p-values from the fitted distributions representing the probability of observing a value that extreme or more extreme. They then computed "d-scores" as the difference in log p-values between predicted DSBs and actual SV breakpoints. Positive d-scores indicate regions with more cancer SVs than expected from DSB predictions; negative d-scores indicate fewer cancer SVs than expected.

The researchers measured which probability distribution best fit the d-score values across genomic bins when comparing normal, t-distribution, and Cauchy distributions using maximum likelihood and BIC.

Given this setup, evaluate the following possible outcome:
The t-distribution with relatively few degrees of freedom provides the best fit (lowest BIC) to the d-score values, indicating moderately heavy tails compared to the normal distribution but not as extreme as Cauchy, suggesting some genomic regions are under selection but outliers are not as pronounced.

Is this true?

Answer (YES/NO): YES